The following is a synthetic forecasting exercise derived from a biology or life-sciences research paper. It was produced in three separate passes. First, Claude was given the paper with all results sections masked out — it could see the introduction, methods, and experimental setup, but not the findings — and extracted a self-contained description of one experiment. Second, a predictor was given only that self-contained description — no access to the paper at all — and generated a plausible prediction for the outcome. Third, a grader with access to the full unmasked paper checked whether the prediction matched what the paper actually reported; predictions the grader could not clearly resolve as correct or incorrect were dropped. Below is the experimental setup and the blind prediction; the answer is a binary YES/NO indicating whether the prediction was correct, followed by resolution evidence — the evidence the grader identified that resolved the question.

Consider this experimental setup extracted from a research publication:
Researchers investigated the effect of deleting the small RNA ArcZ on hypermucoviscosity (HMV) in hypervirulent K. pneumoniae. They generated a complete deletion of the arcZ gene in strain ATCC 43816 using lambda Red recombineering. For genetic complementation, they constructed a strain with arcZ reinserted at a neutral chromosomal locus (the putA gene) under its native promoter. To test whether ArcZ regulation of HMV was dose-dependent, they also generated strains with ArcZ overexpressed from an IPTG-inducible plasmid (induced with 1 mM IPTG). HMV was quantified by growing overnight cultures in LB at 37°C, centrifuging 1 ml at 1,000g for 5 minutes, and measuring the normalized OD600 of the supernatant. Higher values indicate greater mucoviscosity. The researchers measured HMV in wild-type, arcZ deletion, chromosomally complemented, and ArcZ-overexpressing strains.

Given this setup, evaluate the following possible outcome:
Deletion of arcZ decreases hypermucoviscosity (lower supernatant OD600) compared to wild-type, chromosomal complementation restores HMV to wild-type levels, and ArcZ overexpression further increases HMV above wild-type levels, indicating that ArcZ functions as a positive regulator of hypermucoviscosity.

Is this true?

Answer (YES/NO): NO